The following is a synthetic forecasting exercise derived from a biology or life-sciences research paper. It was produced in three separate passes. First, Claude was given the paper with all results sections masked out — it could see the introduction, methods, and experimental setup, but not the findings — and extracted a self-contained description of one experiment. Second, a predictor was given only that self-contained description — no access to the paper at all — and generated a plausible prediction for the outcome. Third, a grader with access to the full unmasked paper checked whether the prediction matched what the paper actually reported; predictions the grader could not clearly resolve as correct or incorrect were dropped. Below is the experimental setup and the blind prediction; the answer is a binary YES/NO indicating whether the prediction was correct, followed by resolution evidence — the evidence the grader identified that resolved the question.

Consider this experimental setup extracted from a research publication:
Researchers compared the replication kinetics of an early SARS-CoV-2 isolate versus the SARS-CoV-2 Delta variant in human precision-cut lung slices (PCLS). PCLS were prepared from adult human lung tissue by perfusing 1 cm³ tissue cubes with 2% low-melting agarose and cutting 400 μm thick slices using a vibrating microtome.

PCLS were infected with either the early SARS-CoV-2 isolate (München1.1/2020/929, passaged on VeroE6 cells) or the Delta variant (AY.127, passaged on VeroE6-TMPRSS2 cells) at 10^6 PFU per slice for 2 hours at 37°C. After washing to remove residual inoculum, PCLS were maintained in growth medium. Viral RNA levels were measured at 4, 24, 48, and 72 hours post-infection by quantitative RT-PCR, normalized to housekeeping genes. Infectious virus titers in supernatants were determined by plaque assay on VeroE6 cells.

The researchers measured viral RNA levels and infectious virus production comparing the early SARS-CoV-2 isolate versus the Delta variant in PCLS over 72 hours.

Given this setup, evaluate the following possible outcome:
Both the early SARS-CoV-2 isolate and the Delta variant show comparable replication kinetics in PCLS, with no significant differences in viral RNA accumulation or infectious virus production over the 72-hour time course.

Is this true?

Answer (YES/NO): YES